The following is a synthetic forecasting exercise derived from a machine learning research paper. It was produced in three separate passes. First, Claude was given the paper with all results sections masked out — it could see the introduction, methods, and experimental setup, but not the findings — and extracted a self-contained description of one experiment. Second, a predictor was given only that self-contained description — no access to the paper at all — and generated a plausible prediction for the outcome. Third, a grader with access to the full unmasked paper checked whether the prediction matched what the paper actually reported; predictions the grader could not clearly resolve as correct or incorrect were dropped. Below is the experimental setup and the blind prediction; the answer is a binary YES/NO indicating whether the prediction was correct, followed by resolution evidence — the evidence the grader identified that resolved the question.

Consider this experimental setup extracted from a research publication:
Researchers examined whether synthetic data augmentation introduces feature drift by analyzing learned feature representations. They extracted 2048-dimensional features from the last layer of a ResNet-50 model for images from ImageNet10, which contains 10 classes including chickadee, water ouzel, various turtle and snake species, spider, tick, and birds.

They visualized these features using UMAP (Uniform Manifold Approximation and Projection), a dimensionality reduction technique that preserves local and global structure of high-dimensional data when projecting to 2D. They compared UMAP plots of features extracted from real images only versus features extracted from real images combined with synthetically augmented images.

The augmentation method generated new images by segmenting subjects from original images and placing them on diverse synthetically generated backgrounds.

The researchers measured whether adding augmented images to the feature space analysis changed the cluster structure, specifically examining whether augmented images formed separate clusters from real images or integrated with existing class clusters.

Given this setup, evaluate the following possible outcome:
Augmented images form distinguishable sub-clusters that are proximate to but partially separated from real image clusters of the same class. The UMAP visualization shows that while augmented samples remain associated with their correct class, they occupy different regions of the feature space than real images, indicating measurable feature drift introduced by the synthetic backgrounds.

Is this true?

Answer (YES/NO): NO